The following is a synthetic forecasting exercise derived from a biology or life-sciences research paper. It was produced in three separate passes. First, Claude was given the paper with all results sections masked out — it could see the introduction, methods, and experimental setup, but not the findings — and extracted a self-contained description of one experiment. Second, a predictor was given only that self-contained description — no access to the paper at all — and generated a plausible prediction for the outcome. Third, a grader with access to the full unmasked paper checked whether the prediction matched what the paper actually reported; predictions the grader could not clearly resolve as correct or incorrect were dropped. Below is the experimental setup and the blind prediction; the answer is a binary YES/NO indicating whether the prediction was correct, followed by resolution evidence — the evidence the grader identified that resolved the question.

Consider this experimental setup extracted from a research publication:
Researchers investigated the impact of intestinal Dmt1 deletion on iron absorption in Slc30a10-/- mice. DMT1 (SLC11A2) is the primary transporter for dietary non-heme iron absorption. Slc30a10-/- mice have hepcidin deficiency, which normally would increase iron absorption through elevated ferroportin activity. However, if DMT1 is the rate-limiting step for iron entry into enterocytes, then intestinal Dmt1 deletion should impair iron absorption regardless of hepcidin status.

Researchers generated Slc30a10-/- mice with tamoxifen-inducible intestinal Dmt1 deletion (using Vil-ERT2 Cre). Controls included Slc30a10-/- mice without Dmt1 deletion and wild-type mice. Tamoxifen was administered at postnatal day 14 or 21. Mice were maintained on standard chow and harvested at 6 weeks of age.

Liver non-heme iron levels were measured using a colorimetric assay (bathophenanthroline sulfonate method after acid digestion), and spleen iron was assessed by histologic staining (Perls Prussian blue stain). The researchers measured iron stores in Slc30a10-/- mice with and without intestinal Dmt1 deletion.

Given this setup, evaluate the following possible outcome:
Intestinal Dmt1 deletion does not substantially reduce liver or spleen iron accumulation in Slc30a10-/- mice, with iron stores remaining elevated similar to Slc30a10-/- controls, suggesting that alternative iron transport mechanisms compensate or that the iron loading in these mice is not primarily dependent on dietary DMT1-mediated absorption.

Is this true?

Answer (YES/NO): NO